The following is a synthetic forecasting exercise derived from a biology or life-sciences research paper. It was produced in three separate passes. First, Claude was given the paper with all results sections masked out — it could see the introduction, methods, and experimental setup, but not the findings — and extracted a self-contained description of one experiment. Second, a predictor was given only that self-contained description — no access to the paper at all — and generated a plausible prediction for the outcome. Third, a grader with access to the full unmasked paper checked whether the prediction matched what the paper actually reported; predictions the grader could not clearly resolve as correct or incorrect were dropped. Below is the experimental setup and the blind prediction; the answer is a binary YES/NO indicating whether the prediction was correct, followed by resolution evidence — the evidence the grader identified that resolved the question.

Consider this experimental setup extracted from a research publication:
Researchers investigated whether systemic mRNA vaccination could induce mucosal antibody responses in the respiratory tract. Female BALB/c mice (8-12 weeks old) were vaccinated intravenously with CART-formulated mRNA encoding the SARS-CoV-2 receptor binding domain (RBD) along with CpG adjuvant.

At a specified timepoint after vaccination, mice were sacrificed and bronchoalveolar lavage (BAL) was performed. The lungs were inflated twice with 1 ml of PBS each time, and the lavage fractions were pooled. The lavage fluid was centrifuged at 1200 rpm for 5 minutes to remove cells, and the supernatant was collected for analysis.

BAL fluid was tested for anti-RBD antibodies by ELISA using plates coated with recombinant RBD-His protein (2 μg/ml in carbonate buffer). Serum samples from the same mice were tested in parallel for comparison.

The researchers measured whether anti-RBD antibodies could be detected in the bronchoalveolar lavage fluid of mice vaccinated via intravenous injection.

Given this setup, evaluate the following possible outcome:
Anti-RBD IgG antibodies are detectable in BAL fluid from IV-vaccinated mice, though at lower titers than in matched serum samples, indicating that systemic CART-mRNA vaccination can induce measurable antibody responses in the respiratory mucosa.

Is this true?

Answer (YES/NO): YES